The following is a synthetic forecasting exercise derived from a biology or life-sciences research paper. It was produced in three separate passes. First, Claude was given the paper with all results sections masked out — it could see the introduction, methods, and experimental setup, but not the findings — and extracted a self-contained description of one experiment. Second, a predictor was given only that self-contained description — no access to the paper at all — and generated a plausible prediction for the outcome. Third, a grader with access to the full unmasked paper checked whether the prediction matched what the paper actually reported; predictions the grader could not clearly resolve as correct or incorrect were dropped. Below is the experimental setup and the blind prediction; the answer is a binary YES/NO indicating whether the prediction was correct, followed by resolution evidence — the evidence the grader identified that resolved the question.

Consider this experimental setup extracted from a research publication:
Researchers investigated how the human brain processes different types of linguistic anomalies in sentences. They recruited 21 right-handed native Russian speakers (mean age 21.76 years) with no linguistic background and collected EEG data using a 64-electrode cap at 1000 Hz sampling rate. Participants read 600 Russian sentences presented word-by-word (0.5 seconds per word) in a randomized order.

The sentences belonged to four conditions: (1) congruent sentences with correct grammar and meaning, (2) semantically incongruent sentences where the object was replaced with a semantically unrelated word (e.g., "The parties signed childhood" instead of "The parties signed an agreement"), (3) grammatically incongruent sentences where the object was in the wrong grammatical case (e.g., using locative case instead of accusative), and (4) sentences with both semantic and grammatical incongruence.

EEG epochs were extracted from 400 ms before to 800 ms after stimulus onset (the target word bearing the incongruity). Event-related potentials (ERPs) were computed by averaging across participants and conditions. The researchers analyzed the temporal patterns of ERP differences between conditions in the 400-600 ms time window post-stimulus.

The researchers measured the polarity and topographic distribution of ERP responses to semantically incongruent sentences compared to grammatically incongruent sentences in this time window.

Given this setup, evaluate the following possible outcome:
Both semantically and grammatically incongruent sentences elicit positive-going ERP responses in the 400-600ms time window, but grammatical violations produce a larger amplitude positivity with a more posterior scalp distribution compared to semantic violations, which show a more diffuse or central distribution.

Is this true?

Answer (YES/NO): NO